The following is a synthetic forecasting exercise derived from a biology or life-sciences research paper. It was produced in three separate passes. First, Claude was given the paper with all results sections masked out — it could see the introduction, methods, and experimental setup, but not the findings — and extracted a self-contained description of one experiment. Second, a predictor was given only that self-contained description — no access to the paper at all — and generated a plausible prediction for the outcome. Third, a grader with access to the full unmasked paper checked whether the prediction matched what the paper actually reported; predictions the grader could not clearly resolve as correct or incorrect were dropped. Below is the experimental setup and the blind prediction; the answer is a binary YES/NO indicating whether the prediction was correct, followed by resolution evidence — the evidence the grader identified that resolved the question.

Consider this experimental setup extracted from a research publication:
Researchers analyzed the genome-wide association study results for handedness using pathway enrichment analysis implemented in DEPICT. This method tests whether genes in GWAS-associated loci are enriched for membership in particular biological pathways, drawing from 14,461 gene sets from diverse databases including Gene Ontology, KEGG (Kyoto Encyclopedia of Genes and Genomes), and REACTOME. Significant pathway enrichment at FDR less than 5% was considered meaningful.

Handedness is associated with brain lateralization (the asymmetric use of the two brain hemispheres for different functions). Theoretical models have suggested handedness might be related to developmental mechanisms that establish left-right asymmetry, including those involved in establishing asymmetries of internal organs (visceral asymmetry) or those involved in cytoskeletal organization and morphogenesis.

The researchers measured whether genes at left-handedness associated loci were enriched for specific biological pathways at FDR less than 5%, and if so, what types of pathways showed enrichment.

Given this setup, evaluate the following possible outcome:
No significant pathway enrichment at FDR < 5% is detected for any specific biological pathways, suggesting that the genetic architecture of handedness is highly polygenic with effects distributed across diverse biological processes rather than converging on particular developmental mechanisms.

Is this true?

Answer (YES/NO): NO